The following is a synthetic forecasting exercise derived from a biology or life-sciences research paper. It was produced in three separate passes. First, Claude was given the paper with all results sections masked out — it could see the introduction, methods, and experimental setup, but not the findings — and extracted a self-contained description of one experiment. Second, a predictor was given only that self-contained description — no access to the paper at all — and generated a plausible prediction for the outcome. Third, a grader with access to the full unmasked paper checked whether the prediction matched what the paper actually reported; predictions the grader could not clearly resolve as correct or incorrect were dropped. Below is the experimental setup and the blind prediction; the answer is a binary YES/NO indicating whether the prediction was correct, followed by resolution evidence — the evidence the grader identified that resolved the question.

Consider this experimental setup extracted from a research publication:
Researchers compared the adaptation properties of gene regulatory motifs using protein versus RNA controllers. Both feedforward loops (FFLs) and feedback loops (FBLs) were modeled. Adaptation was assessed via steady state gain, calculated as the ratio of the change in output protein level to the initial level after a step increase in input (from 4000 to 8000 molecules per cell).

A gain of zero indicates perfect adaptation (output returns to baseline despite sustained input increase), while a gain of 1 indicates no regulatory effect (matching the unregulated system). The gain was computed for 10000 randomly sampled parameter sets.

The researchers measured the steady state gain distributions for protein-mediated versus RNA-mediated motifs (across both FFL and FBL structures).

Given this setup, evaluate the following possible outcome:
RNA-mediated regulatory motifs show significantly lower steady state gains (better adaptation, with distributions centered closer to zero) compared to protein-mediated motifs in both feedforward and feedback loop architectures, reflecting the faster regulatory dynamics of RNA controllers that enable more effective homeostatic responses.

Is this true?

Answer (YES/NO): NO